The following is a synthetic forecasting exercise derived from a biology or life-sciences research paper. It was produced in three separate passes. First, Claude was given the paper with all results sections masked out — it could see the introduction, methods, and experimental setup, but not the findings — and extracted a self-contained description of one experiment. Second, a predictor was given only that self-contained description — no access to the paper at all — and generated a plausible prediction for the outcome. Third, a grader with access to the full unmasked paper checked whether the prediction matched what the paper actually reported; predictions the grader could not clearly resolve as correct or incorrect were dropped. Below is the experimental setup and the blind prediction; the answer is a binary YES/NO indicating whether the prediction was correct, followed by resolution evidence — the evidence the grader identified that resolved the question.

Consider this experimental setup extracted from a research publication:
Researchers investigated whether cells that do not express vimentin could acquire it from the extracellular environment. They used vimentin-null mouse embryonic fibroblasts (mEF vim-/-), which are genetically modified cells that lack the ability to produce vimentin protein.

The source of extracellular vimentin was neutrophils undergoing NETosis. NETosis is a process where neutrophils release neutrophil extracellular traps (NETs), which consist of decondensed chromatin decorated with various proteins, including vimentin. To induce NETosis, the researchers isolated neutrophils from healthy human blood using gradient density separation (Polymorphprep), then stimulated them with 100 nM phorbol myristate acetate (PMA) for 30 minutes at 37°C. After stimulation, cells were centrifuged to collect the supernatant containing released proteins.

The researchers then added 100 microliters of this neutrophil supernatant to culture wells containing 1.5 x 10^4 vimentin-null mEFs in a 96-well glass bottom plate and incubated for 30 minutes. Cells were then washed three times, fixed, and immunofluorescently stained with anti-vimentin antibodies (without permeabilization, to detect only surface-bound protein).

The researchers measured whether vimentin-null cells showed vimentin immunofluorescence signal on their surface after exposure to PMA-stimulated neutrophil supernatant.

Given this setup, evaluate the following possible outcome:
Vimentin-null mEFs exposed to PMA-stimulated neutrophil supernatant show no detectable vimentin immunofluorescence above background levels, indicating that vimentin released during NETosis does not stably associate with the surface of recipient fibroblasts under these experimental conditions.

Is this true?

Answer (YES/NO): NO